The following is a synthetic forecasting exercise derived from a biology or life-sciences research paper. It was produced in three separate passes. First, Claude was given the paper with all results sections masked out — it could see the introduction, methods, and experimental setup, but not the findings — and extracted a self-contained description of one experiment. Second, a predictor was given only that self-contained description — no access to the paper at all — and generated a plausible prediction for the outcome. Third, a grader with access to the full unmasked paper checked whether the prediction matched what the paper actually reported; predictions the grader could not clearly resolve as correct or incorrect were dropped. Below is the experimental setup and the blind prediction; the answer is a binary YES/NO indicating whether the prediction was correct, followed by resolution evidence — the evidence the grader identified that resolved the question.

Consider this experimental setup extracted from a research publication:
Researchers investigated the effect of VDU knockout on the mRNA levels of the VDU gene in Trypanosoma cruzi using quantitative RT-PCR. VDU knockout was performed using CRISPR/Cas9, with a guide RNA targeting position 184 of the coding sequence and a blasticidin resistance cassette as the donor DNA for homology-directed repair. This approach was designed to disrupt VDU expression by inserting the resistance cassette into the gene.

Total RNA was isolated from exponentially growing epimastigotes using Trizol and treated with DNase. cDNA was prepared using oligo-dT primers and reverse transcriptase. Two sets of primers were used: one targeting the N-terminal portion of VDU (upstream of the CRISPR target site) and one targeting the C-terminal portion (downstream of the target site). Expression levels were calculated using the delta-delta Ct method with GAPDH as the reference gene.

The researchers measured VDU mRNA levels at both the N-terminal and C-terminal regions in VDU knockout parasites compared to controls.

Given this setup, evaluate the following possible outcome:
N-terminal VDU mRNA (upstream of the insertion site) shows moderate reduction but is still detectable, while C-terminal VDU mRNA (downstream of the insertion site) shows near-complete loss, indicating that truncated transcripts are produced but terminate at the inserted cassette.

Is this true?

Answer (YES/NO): NO